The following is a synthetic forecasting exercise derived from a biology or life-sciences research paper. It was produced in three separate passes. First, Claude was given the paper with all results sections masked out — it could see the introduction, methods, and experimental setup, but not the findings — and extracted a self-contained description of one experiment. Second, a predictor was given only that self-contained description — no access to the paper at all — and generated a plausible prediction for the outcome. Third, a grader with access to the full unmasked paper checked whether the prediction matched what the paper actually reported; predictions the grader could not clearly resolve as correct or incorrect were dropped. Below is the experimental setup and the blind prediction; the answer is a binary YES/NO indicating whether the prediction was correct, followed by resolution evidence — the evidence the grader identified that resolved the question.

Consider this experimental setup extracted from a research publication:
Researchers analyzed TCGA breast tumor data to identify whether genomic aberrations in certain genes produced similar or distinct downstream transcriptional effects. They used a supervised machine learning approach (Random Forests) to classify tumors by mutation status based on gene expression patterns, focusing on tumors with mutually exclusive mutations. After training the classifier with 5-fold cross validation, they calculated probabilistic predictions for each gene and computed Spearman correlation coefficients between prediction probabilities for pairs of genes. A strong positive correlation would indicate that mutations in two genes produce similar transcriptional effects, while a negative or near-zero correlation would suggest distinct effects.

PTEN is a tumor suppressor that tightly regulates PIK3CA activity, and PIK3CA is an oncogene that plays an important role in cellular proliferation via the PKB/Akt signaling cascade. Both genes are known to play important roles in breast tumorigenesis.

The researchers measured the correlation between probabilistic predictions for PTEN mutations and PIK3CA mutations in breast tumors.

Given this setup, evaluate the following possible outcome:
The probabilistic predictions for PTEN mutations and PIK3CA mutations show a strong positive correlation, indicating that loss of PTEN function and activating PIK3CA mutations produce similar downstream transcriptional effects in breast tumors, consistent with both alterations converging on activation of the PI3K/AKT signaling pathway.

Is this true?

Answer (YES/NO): YES